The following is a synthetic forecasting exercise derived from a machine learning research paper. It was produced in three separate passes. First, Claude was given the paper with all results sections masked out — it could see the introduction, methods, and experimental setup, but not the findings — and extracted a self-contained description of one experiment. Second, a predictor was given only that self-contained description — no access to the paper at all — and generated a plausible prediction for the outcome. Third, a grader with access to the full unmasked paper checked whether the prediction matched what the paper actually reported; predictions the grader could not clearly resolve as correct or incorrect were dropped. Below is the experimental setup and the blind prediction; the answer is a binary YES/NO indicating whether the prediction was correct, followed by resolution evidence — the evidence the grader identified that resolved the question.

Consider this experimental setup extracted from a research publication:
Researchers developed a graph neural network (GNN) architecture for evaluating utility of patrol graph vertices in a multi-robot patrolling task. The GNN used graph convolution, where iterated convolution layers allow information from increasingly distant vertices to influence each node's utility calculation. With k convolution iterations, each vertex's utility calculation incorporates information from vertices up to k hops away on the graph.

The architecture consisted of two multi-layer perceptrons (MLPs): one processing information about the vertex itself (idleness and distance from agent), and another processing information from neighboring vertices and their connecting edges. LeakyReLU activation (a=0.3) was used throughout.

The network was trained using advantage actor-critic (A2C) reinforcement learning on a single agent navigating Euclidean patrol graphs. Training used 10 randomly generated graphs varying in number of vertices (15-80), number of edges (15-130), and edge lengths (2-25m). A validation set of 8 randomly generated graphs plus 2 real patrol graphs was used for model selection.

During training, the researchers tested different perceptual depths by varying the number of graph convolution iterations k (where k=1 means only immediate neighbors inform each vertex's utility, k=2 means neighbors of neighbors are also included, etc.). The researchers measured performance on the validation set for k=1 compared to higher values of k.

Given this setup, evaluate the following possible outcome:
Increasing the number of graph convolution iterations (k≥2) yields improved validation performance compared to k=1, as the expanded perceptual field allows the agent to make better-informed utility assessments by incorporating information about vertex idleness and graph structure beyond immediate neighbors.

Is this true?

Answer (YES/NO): NO